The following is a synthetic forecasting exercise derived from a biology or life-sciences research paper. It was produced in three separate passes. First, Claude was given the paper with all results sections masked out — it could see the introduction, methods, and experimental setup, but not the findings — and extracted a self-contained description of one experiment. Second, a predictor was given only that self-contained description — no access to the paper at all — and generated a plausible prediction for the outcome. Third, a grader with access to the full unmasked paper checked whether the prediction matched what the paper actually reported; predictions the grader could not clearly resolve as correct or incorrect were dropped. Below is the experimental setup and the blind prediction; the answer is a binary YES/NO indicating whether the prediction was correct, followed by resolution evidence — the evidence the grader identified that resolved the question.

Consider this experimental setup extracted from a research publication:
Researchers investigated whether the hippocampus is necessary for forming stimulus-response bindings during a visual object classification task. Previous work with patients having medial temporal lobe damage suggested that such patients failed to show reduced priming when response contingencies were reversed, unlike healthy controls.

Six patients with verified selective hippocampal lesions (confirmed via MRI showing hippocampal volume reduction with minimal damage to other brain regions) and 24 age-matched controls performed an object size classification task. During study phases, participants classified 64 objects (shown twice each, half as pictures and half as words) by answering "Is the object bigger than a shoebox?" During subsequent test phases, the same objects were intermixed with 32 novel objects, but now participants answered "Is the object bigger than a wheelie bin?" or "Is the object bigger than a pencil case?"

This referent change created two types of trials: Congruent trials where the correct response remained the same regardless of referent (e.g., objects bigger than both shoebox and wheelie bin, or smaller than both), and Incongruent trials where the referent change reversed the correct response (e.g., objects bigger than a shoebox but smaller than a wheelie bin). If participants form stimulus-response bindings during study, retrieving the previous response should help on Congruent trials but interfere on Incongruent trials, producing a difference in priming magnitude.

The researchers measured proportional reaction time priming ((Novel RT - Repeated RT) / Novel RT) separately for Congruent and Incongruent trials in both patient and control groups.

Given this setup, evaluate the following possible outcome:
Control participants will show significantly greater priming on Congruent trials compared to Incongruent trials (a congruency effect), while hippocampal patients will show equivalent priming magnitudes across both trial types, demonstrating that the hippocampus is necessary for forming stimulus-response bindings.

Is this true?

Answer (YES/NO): NO